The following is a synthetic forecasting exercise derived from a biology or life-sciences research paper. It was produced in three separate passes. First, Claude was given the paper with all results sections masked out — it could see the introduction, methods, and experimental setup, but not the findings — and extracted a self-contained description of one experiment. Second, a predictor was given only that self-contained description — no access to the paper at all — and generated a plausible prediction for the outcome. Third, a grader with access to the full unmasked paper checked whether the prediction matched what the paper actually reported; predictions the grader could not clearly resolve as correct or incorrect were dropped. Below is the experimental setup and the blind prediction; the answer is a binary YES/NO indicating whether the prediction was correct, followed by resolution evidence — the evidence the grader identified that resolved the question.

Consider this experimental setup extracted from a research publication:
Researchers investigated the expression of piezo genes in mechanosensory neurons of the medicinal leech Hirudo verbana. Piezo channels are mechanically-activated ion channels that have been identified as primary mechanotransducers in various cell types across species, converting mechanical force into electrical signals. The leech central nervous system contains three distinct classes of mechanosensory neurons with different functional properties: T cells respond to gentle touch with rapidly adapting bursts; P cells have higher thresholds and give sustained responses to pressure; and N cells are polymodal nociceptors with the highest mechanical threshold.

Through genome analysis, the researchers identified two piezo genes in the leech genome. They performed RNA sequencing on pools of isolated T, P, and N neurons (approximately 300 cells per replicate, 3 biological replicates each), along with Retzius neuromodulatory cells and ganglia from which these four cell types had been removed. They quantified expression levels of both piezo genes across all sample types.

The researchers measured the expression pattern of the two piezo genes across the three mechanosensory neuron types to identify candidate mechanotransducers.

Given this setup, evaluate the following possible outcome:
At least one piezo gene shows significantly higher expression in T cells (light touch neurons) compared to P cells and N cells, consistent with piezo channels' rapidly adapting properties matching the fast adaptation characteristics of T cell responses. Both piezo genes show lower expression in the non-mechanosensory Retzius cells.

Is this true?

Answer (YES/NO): NO